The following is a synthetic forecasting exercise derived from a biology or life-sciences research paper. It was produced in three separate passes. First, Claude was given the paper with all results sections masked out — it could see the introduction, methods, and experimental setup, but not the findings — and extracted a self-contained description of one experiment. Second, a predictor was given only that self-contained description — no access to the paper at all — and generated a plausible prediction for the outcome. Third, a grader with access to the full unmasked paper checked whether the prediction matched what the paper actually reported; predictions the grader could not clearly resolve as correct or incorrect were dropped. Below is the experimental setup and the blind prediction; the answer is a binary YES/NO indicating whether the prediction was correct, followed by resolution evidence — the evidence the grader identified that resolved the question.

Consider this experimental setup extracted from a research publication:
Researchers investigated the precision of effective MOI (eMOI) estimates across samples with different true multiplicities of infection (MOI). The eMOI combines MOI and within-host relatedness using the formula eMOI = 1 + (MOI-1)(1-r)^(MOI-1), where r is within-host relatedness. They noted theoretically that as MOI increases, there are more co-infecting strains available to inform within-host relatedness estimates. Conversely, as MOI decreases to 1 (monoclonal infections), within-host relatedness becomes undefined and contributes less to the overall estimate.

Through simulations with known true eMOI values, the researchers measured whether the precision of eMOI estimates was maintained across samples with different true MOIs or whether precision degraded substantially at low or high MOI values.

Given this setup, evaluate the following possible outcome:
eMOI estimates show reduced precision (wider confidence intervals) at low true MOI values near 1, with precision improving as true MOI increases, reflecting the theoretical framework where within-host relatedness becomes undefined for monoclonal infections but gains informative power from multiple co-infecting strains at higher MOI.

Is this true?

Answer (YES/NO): NO